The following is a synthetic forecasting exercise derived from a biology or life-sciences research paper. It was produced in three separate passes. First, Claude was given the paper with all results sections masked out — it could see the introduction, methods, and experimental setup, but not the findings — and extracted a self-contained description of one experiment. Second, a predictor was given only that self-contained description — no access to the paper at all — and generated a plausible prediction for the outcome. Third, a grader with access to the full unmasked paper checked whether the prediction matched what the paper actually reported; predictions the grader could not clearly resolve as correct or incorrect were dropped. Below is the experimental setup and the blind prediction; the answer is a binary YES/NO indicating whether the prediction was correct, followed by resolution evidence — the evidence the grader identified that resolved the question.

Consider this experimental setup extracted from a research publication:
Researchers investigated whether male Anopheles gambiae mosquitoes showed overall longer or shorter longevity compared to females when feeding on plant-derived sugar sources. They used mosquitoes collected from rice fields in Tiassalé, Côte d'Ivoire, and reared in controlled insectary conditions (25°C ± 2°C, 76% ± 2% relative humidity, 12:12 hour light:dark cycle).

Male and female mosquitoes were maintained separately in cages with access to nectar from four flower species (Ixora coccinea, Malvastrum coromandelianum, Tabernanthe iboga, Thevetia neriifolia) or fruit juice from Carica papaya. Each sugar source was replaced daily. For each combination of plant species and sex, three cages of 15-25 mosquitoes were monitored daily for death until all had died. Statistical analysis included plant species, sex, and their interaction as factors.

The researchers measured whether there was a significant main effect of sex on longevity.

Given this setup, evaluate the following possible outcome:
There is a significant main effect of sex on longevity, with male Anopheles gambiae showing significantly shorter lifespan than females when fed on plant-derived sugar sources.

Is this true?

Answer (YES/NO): NO